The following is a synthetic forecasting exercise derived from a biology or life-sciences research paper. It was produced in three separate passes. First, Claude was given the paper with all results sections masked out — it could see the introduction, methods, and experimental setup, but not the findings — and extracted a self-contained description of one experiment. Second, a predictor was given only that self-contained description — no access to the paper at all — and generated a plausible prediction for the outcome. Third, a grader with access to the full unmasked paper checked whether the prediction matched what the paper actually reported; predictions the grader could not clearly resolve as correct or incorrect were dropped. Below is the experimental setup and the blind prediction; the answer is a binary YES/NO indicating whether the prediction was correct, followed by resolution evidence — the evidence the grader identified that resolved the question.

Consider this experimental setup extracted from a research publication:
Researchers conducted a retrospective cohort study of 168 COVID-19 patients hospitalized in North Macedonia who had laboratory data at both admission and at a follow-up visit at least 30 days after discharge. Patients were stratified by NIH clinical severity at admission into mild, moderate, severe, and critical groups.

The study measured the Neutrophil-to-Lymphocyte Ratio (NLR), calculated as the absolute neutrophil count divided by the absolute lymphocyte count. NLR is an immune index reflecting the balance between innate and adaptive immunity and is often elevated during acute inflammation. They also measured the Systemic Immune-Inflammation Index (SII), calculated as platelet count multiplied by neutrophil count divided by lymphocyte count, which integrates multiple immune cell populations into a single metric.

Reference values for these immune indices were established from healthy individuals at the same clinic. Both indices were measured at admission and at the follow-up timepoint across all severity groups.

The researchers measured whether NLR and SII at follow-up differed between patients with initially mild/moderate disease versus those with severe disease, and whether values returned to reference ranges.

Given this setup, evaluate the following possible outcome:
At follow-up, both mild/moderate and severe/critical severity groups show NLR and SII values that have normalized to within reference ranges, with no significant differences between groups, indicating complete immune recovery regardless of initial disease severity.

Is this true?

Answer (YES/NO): NO